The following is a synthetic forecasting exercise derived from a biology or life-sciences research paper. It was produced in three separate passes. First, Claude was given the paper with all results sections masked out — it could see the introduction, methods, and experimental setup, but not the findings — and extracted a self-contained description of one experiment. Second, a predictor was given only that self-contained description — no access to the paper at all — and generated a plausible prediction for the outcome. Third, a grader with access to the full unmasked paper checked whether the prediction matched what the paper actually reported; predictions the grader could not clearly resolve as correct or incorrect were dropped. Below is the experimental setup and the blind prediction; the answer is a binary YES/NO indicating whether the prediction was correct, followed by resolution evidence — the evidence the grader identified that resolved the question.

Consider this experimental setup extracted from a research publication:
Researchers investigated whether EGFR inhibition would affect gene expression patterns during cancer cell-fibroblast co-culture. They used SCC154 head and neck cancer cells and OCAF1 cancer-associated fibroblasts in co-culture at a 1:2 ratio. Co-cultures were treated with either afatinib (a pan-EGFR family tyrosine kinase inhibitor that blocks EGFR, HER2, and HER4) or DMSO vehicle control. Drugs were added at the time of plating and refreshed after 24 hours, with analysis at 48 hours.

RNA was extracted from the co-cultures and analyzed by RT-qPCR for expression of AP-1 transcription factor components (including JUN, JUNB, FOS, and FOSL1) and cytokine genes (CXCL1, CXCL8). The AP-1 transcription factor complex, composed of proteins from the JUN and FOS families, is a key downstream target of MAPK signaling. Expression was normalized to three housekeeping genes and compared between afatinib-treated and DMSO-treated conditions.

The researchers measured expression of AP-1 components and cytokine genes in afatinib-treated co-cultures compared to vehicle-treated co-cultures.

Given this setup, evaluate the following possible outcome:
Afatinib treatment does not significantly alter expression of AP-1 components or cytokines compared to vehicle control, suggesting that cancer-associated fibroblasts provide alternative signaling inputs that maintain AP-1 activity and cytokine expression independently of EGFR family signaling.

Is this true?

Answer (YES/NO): NO